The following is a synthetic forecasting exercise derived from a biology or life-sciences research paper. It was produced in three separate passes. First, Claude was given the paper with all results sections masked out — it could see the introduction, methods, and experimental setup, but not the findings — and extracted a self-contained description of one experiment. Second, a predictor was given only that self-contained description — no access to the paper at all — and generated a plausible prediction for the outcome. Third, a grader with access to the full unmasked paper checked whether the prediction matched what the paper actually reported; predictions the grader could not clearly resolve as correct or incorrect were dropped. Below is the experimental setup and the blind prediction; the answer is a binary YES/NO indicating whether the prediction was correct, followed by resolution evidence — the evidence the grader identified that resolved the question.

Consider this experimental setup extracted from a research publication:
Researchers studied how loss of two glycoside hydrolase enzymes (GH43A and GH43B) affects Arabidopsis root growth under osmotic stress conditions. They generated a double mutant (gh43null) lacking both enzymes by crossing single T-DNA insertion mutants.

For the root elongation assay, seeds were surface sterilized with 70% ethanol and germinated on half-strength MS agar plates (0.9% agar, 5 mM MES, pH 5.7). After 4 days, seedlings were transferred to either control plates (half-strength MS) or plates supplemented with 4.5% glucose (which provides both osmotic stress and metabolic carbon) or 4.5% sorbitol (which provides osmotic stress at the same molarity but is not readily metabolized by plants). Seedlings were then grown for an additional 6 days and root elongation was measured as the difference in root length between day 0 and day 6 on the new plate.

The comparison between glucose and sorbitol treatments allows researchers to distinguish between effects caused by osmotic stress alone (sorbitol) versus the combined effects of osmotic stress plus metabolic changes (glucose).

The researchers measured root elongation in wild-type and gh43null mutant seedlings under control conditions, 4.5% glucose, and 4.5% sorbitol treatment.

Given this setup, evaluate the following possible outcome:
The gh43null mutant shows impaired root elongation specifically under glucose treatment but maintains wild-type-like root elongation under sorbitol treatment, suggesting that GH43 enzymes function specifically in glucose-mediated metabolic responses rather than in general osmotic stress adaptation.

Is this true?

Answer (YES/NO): YES